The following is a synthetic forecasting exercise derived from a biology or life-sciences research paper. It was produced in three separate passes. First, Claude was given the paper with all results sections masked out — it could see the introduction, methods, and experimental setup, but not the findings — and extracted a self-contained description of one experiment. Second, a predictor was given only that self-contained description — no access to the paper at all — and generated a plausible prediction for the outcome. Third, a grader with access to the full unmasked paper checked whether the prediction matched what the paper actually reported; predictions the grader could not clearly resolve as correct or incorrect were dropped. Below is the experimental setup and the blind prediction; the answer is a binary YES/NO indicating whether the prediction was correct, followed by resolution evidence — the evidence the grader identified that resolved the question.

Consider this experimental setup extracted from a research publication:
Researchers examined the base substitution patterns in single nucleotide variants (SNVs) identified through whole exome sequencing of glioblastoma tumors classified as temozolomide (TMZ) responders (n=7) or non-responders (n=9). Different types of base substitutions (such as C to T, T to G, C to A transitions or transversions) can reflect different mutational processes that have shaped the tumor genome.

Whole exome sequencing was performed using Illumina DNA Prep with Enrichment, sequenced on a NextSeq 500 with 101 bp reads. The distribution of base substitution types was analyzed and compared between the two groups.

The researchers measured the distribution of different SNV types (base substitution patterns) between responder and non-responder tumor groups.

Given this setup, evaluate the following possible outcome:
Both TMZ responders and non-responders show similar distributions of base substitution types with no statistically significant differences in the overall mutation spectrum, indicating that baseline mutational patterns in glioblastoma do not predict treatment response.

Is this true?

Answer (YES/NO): NO